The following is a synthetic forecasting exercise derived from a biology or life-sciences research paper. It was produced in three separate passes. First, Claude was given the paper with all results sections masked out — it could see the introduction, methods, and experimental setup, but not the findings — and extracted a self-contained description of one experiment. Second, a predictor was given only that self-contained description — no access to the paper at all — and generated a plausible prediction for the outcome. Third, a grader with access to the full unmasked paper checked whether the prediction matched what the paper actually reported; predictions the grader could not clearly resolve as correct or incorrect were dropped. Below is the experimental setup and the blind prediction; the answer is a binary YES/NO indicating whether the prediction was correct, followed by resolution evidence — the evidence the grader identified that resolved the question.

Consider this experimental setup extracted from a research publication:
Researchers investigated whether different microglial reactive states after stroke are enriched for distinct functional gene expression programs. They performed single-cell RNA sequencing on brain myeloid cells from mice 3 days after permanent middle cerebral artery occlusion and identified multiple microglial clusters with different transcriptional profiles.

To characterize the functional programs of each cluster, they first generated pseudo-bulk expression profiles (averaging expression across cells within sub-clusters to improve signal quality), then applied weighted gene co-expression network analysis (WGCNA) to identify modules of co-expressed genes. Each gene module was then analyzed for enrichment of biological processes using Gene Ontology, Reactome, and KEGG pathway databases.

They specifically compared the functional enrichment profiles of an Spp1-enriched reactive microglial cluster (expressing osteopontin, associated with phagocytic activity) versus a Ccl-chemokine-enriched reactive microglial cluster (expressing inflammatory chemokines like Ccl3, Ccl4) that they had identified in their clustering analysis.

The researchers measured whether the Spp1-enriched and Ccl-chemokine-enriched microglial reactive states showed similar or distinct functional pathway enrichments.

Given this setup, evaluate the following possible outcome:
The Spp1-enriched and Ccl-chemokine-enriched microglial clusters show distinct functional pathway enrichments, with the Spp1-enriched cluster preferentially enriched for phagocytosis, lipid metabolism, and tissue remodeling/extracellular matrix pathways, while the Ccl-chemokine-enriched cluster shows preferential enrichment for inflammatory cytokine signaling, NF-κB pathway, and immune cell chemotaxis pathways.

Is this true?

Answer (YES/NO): NO